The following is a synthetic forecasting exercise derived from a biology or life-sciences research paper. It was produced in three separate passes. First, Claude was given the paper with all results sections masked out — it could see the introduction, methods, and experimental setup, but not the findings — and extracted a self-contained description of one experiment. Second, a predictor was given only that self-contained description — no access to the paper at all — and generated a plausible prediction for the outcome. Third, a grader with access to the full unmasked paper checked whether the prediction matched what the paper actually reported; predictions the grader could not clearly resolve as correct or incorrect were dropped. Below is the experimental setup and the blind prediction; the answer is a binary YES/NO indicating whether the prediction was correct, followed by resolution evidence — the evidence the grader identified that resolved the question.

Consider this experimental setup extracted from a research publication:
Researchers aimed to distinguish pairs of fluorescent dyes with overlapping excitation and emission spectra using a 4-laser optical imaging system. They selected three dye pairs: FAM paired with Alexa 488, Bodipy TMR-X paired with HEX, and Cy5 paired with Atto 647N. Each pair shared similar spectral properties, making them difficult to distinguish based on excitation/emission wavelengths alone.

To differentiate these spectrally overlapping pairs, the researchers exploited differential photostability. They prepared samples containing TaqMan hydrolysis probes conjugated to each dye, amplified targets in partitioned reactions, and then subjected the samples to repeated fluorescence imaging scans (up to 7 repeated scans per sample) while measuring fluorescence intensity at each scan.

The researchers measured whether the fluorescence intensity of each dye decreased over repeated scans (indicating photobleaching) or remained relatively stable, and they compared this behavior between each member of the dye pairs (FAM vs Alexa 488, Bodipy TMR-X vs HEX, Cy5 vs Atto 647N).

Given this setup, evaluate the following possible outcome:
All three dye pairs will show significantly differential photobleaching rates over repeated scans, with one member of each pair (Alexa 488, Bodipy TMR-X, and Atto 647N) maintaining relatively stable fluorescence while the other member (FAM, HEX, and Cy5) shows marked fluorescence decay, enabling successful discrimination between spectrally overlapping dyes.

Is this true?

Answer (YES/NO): NO